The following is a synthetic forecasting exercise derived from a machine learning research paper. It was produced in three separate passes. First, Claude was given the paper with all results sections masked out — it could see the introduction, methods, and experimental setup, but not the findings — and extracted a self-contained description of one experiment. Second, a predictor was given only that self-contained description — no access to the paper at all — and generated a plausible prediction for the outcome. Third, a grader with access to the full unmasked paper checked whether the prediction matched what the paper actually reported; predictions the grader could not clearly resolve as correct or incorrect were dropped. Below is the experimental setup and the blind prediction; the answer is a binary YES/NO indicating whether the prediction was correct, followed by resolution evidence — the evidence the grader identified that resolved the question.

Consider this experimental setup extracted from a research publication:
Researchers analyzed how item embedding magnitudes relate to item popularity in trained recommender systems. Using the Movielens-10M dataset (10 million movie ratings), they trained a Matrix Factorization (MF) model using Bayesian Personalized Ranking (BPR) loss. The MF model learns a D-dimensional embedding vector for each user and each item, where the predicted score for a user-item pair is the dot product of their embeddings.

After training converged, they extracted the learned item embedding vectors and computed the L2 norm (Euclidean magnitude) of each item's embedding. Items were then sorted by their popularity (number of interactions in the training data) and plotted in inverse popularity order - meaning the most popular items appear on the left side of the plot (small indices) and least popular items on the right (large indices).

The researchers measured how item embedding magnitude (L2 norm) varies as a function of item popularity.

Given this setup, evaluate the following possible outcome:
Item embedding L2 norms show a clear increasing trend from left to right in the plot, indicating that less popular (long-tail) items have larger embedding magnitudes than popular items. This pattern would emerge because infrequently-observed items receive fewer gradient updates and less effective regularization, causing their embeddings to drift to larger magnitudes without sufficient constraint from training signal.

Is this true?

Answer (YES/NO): NO